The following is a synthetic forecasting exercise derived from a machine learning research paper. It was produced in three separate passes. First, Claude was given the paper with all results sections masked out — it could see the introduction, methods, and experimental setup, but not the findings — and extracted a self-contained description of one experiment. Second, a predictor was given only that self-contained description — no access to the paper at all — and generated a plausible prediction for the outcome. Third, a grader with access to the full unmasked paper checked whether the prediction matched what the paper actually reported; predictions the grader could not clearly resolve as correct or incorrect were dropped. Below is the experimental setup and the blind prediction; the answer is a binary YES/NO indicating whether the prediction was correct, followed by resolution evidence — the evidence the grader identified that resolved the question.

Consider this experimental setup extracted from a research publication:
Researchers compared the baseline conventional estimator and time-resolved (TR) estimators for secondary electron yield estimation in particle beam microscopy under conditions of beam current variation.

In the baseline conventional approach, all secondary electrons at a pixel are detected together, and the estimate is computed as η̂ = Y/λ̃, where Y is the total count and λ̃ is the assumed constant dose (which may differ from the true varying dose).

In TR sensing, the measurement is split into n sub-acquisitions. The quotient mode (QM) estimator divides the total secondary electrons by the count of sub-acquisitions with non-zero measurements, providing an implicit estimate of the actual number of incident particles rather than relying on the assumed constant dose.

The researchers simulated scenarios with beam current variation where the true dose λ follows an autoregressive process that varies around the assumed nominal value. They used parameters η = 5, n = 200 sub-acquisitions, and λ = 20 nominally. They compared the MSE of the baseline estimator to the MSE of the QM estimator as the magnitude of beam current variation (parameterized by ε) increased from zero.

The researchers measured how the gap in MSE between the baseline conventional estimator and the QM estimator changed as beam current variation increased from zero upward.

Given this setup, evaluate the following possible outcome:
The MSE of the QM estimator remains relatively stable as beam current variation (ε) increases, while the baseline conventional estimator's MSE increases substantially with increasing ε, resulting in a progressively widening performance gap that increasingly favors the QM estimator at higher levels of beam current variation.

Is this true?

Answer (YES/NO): YES